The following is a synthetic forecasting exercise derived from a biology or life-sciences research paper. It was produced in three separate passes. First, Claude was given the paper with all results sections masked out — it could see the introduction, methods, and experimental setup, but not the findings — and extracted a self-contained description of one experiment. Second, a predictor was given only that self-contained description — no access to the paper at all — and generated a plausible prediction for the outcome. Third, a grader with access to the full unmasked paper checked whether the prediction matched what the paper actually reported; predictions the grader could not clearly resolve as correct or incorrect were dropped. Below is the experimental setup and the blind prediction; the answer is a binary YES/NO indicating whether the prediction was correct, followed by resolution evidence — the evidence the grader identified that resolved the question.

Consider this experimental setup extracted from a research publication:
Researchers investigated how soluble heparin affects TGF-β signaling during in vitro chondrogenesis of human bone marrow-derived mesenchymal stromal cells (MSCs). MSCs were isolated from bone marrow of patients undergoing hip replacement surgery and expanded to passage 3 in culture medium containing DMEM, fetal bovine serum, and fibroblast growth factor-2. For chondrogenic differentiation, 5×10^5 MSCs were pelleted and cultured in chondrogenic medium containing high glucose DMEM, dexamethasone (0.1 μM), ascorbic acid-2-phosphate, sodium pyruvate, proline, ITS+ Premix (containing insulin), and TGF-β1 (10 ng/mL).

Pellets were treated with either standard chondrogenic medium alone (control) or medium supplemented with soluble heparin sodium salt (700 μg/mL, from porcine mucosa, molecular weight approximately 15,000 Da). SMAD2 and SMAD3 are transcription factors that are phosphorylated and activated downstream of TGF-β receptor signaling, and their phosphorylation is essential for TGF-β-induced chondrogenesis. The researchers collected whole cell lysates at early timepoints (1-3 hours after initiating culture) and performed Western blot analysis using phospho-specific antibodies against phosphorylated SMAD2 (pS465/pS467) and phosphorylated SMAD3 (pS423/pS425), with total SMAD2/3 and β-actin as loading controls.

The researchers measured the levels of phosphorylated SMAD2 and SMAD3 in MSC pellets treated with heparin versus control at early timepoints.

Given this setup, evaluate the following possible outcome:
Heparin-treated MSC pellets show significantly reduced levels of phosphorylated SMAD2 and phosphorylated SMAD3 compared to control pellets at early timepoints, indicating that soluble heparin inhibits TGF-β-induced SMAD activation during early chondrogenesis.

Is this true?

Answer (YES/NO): NO